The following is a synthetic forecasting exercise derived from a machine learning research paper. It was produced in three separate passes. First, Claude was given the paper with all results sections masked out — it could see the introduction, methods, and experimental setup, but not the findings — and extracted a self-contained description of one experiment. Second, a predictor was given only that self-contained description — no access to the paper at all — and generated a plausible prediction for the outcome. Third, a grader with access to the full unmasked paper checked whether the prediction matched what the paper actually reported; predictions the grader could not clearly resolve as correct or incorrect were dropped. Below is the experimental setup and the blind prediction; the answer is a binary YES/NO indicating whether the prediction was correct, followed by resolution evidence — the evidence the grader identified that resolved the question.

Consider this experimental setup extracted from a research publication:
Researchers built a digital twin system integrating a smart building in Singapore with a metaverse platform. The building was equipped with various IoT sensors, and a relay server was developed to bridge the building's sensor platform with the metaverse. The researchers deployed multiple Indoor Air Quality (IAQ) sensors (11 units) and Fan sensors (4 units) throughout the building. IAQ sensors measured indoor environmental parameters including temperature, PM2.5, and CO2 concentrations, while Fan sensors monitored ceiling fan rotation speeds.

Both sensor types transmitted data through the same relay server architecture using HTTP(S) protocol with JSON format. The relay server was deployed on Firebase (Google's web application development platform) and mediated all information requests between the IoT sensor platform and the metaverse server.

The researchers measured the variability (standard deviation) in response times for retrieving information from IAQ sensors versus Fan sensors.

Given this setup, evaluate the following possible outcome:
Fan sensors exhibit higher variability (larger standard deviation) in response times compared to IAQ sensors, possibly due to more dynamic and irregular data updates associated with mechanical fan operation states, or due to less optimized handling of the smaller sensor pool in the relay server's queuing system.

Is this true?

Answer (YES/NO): NO